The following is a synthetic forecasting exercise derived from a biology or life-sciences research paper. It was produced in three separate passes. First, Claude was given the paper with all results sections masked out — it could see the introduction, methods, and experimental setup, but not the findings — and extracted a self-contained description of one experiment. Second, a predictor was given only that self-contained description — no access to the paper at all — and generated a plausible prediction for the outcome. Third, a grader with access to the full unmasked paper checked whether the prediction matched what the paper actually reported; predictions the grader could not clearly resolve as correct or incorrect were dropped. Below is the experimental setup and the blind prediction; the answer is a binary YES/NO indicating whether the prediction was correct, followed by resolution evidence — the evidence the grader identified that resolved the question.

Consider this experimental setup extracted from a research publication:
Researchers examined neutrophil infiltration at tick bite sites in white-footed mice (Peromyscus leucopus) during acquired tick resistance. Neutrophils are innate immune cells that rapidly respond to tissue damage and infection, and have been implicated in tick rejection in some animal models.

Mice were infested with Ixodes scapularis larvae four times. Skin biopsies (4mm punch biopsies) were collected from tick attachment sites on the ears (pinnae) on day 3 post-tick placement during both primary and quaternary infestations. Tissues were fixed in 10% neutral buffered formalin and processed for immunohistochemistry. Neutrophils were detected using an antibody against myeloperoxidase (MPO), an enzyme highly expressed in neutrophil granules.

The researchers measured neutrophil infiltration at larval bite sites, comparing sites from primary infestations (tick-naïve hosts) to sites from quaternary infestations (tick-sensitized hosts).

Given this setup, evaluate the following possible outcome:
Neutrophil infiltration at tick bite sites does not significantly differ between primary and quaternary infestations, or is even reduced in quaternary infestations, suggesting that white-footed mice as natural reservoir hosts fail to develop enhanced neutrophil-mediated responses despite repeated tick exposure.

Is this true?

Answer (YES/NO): NO